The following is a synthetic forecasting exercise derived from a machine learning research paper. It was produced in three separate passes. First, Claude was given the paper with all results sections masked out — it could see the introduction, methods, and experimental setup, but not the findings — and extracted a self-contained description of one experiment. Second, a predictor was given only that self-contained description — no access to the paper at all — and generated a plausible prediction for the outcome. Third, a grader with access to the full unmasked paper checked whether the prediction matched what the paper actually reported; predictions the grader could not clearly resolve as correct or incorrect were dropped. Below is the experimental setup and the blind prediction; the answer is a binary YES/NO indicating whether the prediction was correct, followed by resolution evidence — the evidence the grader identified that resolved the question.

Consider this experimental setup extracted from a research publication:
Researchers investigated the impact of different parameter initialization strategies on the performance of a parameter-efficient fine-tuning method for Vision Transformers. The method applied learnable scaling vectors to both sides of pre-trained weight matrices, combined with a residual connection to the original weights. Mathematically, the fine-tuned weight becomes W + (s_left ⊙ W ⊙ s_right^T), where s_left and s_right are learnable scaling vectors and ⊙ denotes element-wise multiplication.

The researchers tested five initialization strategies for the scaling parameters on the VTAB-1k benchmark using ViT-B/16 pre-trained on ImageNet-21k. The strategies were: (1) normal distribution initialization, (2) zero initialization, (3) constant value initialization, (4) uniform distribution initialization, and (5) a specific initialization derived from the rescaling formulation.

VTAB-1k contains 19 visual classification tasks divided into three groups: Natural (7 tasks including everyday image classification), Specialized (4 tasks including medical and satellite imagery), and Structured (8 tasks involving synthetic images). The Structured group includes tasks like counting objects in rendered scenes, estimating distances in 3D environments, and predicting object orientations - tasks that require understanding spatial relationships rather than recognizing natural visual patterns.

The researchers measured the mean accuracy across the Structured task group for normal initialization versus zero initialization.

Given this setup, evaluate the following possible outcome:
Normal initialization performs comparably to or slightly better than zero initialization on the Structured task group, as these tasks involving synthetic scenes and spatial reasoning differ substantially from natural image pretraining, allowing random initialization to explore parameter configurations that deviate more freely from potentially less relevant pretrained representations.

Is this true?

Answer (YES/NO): YES